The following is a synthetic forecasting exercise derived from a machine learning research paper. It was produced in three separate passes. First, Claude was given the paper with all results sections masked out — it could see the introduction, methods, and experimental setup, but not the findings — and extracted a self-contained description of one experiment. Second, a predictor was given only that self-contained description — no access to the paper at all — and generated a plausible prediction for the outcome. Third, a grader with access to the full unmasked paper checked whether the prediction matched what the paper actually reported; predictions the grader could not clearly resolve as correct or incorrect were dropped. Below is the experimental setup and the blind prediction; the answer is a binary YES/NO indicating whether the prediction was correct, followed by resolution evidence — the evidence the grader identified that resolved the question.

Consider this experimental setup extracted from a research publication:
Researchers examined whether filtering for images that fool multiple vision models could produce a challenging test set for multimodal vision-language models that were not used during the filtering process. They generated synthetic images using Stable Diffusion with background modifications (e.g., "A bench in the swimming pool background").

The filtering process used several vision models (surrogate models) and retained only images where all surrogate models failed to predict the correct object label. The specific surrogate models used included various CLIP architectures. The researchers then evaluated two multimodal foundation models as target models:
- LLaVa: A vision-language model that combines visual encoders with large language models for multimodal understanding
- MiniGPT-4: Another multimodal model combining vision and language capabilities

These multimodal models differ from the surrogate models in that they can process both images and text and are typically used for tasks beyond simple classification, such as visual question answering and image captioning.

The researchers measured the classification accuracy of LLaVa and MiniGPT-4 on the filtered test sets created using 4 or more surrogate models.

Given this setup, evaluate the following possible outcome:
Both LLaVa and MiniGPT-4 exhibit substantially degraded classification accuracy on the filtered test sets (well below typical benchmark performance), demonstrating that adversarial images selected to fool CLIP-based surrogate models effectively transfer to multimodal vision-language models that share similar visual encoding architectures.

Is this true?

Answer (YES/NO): YES